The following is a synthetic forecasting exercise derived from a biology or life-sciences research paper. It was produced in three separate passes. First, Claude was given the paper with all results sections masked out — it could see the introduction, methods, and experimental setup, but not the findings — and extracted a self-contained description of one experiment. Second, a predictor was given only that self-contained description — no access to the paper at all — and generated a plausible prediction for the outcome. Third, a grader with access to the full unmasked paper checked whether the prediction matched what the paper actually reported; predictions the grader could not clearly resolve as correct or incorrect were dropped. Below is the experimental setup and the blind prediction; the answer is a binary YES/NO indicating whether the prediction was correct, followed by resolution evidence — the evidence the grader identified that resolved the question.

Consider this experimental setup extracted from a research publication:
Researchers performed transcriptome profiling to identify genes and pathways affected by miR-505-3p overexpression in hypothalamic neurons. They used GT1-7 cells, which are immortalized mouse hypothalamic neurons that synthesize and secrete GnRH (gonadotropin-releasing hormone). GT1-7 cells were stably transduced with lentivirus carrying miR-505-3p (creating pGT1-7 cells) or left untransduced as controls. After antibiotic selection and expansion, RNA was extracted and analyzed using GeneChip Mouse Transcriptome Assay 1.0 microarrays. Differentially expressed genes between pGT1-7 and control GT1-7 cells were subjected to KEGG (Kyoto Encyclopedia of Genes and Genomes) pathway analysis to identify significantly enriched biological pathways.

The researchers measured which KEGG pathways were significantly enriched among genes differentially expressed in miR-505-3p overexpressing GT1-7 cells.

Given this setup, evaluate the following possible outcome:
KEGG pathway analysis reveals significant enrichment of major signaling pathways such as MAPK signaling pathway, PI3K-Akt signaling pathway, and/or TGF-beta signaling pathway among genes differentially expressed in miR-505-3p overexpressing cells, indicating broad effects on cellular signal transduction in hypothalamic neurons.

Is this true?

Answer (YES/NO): NO